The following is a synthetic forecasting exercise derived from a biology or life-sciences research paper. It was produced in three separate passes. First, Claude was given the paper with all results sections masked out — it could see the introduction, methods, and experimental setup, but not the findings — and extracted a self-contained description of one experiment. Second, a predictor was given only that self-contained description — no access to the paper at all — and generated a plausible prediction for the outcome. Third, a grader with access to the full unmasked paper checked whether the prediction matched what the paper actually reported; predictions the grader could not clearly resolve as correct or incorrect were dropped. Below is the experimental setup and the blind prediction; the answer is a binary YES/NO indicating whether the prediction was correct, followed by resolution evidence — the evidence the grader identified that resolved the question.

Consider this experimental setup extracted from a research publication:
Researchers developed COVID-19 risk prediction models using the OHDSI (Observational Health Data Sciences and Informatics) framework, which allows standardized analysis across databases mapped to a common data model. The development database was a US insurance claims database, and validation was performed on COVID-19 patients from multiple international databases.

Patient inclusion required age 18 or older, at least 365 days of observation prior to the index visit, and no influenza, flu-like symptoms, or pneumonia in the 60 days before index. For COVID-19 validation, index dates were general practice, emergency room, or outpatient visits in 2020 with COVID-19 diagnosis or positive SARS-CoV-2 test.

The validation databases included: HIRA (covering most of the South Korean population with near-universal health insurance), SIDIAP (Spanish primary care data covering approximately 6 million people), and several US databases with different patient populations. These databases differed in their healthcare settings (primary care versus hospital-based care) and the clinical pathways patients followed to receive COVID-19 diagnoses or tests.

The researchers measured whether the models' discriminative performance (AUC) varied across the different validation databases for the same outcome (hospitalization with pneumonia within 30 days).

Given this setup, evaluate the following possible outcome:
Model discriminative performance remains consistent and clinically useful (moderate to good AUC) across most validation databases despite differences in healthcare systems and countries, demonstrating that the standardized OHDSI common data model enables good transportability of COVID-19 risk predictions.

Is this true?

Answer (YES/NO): YES